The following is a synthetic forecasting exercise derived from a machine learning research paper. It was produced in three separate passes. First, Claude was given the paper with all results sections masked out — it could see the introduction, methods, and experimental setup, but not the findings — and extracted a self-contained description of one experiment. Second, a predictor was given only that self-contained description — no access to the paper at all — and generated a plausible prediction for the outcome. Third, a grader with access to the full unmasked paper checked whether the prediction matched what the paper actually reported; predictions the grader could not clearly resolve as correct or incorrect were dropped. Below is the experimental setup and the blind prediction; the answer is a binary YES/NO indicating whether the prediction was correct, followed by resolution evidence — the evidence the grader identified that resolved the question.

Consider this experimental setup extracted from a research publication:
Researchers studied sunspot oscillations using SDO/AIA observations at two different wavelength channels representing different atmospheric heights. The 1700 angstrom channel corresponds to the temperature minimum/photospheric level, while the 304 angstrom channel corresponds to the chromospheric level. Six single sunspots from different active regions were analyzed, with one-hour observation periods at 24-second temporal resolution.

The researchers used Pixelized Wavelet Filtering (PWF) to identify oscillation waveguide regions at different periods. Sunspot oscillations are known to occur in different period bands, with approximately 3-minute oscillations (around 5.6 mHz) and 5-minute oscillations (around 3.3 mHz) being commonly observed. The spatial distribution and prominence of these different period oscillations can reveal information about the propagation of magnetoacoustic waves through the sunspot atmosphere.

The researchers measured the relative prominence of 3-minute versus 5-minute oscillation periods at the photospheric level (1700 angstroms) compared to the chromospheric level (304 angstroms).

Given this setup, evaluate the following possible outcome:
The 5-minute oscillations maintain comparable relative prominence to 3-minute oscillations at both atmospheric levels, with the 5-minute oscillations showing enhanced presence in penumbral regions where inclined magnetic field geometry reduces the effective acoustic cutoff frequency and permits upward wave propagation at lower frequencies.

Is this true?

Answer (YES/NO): NO